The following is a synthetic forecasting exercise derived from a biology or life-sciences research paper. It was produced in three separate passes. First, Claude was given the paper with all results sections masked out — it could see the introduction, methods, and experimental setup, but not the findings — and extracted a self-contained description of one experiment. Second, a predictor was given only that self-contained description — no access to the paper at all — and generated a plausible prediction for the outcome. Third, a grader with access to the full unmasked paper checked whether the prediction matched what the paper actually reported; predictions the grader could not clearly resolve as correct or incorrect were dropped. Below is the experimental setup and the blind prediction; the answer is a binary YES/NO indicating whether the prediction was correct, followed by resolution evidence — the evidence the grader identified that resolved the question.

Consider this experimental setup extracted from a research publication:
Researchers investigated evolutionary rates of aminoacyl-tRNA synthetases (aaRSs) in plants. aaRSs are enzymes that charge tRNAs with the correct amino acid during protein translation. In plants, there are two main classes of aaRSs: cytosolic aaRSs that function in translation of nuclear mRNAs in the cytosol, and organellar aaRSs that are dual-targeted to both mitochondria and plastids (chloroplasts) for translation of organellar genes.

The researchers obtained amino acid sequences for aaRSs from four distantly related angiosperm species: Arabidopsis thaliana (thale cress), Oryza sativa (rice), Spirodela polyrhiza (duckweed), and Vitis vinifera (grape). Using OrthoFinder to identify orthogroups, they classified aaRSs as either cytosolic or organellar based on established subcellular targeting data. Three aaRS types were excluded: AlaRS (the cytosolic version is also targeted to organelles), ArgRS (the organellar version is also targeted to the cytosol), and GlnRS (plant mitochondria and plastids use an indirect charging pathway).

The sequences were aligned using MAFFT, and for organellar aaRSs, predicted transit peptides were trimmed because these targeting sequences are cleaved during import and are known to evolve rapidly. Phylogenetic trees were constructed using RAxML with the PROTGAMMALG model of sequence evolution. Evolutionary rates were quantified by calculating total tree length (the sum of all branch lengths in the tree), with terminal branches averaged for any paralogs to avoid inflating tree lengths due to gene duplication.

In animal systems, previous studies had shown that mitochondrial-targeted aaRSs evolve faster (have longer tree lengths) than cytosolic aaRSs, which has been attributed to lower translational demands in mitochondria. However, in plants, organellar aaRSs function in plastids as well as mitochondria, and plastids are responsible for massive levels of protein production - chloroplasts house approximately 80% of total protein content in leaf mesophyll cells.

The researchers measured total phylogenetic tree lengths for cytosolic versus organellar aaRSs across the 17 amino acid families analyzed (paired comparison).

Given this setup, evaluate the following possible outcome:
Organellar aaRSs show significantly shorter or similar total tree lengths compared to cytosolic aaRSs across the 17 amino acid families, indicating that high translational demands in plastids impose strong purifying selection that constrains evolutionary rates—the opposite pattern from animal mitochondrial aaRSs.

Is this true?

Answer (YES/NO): YES